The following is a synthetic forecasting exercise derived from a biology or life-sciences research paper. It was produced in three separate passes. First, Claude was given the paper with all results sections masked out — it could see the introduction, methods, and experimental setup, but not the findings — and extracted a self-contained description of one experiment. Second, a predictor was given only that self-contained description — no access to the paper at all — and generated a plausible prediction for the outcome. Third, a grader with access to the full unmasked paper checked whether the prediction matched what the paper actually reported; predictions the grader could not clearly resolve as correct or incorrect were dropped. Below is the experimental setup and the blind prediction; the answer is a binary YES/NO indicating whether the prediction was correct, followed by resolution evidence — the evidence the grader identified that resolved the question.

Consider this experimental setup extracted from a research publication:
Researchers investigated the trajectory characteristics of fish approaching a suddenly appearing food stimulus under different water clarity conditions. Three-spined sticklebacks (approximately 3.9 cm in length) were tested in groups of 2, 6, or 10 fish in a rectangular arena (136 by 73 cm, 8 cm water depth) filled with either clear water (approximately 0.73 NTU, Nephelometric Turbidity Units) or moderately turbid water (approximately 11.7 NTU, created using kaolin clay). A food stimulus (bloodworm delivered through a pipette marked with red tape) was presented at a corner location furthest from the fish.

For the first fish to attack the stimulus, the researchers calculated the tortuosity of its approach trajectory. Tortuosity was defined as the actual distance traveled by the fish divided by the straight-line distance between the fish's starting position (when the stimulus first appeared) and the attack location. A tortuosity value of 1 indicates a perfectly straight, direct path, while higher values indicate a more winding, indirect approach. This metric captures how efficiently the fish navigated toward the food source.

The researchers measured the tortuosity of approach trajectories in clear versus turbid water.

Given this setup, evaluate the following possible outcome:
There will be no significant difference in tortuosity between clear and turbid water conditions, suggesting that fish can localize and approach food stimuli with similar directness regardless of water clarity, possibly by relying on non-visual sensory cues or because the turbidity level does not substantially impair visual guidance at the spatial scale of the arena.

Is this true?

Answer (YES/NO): NO